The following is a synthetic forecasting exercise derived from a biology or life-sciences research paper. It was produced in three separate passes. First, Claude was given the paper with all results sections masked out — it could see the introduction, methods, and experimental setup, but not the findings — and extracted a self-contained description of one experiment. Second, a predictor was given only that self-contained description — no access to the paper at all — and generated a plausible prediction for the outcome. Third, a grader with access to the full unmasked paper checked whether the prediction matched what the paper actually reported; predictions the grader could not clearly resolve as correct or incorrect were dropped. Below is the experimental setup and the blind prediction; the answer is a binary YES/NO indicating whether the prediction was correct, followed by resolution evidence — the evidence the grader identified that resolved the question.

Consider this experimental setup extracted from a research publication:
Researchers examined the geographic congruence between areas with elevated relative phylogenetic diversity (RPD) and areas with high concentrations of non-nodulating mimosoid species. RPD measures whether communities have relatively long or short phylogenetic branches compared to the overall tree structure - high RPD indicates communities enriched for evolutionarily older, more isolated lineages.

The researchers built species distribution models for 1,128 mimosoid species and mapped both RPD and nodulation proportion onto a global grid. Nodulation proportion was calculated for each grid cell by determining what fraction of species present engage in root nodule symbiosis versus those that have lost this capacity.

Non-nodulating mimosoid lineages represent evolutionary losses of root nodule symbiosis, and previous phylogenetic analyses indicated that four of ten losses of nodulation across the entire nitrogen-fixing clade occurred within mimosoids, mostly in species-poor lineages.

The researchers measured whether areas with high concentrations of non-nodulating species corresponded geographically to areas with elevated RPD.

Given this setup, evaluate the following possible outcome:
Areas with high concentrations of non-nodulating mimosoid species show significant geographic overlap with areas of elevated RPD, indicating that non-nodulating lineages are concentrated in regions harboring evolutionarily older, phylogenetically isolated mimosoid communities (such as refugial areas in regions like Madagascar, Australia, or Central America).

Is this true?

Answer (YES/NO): NO